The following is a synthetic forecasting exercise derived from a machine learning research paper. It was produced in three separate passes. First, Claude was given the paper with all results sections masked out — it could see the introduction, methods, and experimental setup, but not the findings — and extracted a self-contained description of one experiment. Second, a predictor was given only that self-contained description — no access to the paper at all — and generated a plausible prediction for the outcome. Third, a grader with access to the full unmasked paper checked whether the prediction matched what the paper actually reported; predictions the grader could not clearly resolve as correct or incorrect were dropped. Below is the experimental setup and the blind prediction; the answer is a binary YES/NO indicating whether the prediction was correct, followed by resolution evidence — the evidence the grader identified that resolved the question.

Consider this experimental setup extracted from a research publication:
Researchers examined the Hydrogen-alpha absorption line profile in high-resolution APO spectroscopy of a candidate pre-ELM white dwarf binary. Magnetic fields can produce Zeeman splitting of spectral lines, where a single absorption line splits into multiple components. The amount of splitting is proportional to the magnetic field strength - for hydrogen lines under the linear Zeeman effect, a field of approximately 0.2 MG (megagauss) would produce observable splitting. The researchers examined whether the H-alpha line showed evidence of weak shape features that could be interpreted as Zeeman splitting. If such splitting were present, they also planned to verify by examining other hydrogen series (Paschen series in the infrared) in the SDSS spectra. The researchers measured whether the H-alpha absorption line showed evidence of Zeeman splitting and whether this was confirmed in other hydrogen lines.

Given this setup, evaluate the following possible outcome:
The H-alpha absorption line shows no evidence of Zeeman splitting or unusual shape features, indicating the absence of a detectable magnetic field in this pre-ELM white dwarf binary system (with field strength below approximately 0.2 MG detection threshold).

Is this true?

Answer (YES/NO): NO